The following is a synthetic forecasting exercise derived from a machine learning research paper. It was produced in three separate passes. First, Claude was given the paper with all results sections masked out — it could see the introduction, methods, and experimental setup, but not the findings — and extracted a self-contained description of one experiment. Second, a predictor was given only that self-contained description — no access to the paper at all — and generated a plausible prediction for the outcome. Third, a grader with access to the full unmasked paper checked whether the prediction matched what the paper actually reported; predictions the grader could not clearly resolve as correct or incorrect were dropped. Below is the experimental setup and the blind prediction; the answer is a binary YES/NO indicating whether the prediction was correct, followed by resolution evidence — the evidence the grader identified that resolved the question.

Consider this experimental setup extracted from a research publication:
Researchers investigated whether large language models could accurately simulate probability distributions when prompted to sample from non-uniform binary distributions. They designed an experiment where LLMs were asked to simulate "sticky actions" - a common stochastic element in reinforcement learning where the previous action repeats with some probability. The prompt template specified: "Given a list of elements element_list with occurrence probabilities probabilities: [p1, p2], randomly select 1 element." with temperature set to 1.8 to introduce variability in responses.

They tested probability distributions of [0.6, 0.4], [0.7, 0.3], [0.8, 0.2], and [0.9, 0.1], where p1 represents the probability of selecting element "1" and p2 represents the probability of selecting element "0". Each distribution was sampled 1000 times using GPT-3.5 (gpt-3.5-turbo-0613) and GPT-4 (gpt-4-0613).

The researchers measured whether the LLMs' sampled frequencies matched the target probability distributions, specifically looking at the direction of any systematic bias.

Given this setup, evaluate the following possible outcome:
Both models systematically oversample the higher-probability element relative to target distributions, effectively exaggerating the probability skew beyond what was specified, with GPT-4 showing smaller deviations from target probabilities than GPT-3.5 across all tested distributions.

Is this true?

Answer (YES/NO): YES